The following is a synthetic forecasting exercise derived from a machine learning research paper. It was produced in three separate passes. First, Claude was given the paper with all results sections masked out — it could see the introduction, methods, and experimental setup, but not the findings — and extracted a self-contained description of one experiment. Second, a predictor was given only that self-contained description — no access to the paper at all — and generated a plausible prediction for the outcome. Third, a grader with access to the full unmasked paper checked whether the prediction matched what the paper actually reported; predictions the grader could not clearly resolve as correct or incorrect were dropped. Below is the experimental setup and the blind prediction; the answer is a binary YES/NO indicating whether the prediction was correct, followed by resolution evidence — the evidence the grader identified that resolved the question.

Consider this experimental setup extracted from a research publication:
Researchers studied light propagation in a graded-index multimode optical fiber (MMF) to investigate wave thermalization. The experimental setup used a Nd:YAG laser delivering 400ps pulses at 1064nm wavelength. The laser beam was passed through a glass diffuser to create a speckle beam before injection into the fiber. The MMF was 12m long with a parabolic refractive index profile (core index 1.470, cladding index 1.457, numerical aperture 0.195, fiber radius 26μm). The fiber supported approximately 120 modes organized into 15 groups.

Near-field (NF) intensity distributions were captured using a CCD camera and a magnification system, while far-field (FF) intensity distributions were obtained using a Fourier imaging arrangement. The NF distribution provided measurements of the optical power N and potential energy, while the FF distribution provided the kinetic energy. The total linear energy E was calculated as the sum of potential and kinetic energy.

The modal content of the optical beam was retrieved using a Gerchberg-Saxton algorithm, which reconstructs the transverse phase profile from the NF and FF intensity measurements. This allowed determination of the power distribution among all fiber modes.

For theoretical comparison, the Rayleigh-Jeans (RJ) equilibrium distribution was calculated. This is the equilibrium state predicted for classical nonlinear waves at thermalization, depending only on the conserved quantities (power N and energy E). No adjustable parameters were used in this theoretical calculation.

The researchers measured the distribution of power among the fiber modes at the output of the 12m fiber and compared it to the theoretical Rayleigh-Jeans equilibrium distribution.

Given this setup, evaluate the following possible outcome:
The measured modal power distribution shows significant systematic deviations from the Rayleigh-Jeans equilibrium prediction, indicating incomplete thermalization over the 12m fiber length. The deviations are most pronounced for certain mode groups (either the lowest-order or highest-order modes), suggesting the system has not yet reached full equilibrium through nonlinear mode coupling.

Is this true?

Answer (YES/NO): NO